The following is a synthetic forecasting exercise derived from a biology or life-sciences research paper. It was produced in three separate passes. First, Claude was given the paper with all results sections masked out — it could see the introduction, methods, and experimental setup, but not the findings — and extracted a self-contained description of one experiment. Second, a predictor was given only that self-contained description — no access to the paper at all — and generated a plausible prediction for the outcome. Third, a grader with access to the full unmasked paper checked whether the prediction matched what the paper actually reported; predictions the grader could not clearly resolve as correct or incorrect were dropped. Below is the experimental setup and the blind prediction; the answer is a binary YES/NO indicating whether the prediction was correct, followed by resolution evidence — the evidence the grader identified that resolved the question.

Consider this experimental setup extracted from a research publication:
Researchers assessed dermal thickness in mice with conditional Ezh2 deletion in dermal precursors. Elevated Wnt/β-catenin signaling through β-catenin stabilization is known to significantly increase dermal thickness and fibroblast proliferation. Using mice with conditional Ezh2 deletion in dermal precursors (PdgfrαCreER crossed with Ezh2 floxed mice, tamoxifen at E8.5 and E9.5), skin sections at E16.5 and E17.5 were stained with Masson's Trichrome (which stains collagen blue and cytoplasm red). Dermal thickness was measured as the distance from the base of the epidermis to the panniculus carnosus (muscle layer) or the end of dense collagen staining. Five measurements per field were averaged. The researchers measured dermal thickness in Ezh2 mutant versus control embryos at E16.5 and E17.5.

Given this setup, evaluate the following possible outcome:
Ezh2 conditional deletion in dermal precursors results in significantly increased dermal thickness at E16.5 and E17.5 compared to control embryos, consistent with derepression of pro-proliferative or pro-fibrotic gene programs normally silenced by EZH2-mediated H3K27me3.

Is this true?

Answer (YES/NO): NO